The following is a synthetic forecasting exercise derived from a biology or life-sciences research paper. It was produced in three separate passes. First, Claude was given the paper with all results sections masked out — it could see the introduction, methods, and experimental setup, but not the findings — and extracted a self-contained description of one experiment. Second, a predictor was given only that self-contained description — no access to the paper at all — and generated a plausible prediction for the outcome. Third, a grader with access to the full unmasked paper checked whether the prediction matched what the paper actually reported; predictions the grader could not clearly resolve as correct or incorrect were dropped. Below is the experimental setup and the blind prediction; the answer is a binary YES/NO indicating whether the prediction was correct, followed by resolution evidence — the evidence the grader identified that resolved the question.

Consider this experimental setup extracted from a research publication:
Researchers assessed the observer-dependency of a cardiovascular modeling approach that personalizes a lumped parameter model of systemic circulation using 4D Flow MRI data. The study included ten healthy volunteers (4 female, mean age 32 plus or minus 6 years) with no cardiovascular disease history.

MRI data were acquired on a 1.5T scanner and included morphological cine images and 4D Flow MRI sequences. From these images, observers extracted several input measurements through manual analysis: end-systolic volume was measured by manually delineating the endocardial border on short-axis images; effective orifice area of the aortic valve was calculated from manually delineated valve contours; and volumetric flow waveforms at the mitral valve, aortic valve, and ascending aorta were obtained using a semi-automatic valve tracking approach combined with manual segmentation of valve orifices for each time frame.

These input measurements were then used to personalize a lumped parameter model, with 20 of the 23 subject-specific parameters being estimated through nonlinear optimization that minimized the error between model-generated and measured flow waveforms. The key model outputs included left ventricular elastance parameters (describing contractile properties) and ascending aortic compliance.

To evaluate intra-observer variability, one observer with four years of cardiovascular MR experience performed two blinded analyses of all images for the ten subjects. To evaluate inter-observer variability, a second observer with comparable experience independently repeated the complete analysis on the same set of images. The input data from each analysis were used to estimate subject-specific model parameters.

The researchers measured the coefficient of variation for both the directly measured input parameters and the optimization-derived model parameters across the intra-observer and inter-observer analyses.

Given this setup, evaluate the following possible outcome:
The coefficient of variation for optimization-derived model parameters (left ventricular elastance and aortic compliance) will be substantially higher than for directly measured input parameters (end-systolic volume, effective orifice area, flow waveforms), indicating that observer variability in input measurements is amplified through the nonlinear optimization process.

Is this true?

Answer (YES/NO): NO